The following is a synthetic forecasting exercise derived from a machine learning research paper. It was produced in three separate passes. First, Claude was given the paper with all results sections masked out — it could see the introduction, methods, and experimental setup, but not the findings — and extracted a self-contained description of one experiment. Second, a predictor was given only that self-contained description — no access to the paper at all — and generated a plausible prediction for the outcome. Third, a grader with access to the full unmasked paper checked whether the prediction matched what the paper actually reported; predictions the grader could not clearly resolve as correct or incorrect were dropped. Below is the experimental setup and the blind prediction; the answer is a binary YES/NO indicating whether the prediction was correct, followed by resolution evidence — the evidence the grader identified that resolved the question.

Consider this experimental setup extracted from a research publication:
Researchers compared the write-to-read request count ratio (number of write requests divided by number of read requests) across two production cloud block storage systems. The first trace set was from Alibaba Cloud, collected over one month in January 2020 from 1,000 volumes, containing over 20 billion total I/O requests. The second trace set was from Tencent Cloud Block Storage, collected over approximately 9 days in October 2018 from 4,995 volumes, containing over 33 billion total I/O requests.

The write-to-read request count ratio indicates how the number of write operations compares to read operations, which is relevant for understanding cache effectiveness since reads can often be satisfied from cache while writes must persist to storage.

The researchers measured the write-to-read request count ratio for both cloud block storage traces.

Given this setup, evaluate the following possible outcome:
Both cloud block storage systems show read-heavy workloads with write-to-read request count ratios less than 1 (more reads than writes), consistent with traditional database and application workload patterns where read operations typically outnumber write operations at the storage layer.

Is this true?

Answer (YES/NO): NO